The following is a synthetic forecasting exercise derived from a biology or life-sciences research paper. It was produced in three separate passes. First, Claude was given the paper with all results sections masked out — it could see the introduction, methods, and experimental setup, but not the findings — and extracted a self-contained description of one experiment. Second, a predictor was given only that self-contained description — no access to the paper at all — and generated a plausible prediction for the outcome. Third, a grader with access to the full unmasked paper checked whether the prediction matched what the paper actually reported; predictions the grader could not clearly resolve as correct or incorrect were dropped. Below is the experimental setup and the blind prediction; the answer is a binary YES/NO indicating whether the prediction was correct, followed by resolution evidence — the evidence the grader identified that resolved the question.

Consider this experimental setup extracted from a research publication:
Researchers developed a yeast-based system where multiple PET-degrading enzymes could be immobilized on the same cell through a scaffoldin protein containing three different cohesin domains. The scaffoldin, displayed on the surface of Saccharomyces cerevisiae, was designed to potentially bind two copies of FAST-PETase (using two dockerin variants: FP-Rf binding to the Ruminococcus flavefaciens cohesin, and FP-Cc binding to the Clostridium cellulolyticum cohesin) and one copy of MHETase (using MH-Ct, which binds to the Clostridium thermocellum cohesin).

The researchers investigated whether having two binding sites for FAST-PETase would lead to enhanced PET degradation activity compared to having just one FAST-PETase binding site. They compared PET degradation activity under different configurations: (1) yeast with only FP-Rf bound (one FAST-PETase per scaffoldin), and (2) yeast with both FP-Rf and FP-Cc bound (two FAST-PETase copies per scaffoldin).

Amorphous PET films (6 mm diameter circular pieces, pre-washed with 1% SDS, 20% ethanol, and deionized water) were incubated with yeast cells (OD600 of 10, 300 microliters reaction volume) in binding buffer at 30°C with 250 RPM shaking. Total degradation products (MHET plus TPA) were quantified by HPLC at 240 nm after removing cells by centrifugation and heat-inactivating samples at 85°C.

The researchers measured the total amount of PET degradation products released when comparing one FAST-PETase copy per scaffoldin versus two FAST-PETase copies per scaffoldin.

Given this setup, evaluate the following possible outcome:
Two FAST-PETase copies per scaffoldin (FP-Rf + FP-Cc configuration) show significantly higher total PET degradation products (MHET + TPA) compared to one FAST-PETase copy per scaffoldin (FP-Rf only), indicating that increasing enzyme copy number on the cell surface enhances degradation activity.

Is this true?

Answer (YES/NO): YES